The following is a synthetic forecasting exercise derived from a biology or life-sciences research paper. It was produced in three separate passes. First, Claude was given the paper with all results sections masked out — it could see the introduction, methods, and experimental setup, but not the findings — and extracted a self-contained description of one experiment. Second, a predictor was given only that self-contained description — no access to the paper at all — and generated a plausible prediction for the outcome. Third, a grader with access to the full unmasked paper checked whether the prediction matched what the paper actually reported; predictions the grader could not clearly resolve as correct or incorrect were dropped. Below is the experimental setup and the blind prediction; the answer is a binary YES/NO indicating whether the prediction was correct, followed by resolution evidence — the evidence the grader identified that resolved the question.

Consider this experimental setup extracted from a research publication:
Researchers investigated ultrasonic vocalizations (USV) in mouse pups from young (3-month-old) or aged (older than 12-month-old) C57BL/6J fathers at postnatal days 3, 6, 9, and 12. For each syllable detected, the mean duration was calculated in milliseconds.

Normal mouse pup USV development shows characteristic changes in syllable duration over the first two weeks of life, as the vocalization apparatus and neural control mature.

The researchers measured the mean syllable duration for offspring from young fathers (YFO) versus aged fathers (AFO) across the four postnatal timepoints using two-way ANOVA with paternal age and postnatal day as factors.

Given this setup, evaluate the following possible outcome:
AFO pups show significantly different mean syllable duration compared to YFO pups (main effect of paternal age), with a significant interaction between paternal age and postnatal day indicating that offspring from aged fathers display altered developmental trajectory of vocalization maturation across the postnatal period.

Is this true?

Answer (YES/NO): NO